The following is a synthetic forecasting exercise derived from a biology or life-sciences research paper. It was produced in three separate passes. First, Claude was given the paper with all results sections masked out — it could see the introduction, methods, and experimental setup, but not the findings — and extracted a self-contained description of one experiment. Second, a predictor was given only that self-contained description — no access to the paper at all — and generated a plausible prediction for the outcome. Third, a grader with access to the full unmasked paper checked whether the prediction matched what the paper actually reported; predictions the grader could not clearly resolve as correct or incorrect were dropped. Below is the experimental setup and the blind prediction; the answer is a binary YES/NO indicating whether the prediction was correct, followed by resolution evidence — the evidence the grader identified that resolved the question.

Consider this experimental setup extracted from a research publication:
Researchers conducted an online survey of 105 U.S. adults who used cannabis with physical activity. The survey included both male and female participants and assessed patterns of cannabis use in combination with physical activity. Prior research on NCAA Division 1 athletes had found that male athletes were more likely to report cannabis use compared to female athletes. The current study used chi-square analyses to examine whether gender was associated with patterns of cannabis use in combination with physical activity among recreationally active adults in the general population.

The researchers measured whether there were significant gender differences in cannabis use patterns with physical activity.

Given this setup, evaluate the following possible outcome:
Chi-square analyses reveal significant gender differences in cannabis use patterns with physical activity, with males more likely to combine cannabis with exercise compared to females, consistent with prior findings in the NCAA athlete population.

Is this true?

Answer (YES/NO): NO